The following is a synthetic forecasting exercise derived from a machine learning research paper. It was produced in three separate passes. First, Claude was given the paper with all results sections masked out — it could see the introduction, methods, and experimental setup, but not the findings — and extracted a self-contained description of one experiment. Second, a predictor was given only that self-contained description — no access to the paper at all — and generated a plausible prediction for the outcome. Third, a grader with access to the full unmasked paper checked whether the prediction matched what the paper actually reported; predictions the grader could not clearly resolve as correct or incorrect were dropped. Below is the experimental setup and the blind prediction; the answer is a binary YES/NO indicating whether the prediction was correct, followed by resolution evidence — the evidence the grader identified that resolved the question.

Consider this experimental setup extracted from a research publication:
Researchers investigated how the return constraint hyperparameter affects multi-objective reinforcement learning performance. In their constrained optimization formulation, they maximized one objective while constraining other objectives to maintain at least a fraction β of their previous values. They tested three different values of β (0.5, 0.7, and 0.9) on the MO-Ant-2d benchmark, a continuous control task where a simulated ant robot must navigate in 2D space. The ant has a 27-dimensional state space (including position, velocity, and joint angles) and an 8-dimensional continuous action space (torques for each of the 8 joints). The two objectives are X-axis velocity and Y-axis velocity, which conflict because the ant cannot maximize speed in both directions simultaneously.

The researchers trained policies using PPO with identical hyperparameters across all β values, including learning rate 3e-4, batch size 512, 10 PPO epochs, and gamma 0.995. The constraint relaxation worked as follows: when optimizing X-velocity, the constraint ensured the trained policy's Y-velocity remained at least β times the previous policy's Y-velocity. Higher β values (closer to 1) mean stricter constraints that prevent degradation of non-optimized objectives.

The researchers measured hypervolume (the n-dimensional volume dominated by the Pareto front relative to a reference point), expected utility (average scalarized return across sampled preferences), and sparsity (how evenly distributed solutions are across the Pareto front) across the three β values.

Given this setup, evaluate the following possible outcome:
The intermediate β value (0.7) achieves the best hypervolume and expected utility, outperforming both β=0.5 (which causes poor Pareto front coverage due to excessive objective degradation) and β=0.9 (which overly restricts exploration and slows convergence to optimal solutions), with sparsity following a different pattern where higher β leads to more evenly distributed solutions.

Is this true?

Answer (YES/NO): NO